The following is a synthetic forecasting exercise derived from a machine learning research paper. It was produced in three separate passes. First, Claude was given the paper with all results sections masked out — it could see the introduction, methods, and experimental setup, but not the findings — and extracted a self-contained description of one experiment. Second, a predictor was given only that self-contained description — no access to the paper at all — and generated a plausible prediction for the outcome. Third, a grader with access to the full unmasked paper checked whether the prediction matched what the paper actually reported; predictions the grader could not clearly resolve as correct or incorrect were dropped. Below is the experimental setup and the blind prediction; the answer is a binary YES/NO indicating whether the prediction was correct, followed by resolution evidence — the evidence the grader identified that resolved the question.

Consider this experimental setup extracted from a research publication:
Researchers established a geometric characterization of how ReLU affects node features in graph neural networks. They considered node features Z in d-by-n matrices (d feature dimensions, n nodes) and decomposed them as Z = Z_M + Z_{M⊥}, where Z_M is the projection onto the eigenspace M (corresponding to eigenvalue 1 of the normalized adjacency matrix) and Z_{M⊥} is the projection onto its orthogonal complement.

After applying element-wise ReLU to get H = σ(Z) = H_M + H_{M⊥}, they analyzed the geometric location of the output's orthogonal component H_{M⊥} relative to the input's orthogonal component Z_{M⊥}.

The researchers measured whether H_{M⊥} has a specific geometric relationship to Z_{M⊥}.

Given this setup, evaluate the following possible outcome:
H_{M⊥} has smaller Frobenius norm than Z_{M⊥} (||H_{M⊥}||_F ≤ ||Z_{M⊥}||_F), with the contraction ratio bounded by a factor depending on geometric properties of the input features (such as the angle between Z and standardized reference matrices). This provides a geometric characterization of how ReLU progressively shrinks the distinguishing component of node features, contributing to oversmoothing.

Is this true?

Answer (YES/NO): NO